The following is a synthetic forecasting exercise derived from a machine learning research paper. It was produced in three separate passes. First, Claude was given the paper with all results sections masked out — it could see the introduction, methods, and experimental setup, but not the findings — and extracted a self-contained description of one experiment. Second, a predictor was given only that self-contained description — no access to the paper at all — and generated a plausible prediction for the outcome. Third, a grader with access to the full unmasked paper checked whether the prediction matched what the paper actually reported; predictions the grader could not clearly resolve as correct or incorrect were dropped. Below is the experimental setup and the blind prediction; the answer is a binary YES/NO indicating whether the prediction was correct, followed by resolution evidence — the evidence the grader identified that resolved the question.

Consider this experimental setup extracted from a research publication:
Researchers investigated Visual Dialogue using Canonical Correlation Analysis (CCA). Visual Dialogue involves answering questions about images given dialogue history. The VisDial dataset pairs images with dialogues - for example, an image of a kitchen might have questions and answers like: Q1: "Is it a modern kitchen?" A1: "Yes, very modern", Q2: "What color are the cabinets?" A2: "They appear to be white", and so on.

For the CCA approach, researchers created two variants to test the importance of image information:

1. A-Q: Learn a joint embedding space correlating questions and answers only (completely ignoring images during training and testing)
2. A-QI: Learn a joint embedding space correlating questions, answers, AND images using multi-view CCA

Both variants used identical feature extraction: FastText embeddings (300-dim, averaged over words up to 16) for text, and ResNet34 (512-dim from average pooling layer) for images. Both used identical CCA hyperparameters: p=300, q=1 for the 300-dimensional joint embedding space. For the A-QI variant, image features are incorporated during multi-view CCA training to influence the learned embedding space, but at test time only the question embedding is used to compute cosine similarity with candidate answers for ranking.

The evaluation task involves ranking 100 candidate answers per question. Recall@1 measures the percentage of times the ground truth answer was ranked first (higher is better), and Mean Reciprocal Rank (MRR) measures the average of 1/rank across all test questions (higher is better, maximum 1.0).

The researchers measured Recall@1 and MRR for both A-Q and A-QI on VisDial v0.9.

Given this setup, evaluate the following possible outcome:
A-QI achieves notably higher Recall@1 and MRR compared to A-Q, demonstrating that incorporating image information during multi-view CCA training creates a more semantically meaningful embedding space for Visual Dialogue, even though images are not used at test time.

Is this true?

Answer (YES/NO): NO